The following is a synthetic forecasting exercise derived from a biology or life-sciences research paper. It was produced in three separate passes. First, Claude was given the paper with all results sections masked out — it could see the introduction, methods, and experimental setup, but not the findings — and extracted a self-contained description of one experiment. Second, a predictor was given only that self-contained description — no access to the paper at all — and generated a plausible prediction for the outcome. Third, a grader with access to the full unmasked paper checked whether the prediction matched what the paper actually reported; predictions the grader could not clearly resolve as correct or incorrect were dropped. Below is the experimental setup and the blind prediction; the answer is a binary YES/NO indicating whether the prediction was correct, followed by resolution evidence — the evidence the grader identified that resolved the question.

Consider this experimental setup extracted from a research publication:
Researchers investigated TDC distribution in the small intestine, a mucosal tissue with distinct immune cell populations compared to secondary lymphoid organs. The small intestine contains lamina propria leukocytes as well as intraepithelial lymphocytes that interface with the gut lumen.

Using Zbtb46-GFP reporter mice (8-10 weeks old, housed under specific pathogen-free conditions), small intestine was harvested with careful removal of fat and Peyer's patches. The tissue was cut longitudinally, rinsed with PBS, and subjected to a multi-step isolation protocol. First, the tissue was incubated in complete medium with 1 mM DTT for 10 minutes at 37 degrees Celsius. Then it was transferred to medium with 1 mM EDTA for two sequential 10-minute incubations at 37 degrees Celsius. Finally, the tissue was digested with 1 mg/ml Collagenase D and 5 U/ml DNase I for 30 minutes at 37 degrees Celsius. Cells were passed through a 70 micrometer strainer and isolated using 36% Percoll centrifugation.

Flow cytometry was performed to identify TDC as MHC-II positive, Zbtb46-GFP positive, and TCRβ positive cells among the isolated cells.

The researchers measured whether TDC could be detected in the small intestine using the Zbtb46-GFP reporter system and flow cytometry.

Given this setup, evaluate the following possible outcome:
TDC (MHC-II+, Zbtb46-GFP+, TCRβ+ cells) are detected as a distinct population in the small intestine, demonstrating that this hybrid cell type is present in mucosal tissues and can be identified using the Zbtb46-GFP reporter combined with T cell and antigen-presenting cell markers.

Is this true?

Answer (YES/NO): NO